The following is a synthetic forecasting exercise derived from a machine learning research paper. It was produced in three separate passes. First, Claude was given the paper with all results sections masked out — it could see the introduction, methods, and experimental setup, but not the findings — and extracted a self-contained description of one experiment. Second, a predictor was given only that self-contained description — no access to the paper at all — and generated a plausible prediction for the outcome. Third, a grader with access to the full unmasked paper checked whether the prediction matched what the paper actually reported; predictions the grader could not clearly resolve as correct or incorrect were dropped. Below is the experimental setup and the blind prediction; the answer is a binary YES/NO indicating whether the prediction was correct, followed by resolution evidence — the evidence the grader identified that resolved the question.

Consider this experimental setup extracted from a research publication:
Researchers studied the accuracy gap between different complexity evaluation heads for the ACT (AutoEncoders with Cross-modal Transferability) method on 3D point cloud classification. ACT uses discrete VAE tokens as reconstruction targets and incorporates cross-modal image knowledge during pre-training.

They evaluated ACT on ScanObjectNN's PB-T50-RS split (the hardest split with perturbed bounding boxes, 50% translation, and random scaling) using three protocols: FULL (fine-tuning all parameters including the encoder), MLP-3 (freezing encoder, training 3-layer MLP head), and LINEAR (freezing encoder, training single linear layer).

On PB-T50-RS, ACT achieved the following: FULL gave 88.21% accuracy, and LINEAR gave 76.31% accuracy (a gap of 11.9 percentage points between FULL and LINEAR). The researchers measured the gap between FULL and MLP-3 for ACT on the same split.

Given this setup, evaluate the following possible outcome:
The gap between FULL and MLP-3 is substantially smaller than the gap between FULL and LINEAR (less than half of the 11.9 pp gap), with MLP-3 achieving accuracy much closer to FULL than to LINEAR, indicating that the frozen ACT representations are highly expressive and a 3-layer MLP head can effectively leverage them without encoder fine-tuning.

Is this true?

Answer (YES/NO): NO